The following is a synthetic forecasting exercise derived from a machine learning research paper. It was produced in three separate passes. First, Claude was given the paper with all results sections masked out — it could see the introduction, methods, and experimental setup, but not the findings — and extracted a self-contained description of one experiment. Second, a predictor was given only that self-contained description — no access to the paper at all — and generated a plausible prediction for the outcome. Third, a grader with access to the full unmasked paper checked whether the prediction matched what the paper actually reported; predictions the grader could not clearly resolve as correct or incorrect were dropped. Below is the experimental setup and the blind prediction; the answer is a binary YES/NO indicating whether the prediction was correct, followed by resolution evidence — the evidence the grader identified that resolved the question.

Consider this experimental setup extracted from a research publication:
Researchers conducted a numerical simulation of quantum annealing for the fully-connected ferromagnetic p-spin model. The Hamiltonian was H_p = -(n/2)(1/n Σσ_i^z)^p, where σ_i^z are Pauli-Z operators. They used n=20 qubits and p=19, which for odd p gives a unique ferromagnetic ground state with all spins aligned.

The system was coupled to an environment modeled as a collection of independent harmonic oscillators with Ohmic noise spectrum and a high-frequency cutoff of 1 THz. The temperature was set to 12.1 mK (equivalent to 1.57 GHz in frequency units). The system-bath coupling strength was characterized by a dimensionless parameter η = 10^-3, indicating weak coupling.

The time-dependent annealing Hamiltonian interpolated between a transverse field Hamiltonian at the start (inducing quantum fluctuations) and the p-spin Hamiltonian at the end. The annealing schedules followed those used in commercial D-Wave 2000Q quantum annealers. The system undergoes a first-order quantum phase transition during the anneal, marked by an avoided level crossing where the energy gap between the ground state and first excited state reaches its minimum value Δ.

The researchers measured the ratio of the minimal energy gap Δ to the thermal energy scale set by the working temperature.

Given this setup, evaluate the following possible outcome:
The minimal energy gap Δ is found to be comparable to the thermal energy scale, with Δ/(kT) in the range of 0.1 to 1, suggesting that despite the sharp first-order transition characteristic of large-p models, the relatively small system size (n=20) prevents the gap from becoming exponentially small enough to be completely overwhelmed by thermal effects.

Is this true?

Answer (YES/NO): NO